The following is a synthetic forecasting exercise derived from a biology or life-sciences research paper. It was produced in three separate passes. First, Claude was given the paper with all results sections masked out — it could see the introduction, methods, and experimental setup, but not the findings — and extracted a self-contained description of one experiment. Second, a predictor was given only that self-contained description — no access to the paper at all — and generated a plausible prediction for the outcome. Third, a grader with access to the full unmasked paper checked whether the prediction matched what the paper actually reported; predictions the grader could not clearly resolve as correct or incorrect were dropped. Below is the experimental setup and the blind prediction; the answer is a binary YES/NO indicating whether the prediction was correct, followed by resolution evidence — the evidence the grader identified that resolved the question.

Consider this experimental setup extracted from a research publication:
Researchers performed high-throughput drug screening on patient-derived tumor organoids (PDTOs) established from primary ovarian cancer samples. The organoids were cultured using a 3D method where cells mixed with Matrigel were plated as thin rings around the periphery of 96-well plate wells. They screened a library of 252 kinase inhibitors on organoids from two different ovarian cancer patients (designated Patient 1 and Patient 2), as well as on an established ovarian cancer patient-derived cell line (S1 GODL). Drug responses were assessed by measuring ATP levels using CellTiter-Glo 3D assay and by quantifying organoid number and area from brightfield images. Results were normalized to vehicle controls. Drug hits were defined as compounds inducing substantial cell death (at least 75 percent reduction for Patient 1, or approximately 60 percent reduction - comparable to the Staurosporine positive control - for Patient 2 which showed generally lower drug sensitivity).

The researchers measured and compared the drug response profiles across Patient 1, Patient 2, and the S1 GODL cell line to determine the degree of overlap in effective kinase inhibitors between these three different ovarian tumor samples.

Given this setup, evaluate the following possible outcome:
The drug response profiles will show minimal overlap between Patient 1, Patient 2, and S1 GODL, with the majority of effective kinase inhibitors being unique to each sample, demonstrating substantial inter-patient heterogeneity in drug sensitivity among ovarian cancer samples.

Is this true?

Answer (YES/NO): YES